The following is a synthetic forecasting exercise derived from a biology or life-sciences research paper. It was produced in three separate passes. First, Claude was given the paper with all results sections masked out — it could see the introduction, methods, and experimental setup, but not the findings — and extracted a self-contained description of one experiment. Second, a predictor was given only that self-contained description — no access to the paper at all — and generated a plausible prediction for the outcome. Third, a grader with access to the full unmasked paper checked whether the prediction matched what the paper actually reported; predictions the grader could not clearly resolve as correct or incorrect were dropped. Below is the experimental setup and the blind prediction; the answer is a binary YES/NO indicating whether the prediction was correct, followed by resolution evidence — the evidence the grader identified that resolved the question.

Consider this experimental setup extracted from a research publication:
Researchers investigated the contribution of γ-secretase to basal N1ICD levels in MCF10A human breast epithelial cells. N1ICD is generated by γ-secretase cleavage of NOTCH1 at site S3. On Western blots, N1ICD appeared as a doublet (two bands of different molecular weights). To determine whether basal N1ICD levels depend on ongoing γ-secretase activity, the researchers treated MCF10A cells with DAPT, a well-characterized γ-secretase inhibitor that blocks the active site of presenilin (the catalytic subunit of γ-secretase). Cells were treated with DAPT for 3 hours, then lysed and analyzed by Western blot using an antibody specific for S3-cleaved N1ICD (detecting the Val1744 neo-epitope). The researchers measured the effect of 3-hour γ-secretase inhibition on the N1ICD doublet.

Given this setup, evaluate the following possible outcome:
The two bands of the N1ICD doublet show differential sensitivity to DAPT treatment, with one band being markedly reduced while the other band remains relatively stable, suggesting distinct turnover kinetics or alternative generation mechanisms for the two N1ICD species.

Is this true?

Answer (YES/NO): YES